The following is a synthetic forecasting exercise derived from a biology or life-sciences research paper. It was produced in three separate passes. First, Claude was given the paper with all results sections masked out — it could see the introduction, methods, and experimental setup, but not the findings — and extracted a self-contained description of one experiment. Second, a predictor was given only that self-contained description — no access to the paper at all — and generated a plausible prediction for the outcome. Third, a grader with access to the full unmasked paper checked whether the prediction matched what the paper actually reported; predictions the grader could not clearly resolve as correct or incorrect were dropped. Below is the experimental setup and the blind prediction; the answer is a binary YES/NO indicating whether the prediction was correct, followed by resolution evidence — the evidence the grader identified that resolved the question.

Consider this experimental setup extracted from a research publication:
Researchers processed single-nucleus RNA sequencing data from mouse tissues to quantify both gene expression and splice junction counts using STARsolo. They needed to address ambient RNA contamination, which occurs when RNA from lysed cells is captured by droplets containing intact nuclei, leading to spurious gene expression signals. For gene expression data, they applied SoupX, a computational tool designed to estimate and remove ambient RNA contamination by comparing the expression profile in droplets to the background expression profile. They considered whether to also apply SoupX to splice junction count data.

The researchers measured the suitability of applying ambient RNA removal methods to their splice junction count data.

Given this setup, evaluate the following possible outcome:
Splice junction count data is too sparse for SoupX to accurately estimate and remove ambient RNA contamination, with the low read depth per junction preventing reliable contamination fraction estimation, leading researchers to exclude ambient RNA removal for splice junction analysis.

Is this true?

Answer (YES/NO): NO